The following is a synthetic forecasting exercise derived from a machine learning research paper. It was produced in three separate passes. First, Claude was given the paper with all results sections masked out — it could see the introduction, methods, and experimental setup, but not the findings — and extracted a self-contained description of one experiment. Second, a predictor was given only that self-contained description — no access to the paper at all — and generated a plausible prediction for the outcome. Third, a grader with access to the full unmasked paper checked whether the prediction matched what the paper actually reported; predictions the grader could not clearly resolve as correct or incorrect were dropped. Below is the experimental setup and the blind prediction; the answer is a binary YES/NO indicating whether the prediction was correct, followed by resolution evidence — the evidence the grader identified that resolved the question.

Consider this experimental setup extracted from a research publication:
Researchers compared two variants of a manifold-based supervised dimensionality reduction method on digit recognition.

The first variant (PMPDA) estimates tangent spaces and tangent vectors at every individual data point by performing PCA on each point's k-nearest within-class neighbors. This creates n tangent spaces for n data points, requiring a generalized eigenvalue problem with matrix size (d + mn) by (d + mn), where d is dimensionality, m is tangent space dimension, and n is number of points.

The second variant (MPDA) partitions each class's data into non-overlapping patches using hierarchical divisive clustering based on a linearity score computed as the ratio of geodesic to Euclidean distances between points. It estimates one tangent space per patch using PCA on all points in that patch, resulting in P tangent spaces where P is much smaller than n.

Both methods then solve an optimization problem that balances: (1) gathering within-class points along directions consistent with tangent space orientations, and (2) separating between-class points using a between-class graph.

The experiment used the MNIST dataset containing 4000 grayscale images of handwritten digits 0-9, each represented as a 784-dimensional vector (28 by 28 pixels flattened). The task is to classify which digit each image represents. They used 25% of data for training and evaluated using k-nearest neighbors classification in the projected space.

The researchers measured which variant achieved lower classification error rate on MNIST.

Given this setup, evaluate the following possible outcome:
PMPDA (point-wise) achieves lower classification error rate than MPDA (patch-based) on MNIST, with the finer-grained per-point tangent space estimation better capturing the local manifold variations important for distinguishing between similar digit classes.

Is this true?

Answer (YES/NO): YES